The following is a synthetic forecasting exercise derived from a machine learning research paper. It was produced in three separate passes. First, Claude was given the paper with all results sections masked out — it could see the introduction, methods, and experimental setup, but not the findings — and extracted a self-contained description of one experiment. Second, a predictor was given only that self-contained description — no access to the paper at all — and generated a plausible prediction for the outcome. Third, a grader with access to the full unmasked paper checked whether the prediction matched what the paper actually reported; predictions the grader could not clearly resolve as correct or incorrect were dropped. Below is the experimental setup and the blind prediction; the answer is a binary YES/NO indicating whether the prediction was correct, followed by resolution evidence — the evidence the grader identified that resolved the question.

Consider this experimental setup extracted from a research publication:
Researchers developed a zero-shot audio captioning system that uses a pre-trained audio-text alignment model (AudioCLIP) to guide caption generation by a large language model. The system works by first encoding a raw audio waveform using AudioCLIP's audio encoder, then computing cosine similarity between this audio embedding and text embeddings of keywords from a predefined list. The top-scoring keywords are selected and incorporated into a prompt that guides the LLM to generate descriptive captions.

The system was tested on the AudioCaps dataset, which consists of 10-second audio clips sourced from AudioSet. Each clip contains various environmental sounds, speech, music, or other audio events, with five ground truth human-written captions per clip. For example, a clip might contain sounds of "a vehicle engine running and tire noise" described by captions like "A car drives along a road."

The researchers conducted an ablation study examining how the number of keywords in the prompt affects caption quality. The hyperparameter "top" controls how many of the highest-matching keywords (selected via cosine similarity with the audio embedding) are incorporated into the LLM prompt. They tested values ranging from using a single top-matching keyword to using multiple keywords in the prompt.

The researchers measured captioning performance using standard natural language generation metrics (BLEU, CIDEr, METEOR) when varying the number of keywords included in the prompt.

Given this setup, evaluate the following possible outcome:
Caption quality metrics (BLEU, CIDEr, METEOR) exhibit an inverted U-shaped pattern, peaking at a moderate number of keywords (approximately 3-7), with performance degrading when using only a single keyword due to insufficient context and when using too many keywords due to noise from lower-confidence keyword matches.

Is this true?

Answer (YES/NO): NO